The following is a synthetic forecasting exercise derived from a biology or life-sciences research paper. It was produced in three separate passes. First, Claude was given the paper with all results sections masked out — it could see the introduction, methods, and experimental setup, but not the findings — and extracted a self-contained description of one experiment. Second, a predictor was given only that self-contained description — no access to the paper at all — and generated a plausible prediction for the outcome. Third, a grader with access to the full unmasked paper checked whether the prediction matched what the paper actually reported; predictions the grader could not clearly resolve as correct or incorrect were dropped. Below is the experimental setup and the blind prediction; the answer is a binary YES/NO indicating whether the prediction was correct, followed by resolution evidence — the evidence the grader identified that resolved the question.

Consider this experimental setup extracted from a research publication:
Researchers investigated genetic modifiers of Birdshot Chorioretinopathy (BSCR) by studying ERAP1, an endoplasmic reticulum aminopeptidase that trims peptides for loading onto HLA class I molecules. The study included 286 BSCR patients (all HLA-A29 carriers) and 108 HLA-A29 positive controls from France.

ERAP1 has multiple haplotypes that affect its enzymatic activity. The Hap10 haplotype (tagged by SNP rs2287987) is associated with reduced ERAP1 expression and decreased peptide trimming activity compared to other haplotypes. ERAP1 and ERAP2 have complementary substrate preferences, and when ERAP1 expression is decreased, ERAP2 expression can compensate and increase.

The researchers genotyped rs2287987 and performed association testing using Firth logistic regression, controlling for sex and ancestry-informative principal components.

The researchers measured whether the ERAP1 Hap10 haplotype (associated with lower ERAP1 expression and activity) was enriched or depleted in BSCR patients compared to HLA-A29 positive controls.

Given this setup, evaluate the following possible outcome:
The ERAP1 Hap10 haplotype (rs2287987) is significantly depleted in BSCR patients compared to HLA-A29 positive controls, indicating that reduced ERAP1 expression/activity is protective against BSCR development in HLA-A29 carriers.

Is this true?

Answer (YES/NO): NO